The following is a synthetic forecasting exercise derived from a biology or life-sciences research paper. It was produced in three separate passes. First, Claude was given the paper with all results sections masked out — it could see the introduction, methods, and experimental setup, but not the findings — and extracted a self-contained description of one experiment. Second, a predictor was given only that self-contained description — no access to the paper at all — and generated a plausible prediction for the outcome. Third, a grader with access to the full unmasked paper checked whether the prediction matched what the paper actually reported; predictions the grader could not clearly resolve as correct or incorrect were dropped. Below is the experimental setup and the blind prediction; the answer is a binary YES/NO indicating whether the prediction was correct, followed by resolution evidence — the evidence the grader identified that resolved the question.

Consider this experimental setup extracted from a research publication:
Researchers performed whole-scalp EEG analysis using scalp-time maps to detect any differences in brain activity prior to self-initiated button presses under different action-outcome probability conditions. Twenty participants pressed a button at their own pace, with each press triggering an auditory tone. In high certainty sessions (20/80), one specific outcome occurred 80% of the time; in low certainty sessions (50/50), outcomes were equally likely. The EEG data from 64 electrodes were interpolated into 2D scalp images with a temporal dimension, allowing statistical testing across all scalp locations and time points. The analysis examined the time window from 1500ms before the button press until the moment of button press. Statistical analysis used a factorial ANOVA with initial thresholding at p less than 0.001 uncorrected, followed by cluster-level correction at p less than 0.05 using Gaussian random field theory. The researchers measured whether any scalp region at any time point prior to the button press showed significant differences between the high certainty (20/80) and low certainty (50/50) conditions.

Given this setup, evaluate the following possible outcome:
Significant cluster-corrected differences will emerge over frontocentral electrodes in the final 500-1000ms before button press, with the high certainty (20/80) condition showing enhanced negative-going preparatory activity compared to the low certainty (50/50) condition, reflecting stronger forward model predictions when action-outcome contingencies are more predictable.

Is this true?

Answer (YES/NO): NO